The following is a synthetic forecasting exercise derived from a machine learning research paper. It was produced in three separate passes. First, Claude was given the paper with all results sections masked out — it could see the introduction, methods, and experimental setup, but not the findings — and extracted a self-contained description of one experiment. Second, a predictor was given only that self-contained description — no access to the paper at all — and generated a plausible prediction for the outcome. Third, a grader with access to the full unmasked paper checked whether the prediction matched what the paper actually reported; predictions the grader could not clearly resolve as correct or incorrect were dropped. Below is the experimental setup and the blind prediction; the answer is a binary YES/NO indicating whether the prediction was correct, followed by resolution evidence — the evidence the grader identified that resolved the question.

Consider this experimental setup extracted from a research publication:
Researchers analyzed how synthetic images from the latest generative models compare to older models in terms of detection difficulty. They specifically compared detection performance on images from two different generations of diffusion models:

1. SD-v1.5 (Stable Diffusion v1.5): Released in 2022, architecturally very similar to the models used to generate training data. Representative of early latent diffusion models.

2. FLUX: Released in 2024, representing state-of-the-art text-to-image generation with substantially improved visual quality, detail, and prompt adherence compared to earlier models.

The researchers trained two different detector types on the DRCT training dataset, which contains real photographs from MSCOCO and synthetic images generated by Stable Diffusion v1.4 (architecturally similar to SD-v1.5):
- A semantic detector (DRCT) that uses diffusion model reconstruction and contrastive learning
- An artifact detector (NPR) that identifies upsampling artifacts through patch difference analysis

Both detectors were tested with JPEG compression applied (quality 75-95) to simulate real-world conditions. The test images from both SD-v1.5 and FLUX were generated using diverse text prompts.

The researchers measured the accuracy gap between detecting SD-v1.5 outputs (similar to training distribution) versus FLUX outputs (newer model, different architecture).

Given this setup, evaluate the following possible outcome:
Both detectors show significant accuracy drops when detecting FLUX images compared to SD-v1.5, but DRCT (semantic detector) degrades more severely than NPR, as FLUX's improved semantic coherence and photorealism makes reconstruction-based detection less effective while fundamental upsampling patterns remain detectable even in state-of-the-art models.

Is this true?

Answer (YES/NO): YES